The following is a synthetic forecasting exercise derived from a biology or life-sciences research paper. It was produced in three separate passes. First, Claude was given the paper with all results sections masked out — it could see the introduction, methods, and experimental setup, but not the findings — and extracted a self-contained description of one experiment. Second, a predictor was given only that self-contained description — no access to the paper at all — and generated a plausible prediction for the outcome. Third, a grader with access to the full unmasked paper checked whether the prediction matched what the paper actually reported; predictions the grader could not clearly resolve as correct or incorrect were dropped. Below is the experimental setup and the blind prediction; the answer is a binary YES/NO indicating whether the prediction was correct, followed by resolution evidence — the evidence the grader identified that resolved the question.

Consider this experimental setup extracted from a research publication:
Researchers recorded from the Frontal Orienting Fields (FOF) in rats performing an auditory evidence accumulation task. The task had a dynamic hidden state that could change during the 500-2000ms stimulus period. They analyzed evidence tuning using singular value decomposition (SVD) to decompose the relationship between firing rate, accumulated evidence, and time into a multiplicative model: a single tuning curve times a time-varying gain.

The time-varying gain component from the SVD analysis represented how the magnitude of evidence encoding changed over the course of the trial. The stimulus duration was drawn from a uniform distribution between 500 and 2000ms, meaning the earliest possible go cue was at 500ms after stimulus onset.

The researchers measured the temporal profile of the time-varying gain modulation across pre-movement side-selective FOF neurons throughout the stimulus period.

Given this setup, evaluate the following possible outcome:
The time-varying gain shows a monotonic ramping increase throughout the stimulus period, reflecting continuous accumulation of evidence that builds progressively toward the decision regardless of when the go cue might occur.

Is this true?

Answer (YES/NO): NO